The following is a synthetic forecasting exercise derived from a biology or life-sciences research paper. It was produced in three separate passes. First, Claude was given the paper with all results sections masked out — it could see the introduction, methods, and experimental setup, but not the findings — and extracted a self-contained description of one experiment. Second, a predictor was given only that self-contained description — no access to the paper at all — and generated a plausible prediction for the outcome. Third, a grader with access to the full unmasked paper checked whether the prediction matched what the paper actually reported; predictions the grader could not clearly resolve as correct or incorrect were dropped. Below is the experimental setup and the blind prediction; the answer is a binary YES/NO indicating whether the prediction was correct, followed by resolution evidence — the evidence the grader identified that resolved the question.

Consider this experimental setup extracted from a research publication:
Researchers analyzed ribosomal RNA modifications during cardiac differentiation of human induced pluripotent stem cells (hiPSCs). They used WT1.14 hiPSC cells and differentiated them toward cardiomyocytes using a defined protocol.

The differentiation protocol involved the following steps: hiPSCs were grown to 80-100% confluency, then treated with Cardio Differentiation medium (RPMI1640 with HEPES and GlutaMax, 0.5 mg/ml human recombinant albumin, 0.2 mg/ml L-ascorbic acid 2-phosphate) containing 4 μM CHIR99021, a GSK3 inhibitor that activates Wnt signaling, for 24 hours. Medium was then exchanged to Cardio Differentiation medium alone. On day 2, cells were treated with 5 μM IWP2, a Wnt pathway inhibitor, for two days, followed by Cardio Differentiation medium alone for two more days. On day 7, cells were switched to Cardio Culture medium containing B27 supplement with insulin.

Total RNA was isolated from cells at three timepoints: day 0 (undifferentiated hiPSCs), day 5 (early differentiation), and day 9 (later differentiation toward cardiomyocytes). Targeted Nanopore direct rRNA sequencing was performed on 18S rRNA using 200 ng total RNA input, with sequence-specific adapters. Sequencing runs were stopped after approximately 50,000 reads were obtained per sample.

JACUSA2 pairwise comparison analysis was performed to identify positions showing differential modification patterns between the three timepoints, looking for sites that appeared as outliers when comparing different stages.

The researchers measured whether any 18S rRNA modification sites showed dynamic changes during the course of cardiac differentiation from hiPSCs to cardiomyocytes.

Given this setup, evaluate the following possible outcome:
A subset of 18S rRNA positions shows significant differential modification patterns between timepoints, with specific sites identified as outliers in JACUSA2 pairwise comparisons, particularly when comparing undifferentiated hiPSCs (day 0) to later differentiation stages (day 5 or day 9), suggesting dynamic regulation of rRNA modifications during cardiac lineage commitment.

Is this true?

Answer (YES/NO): YES